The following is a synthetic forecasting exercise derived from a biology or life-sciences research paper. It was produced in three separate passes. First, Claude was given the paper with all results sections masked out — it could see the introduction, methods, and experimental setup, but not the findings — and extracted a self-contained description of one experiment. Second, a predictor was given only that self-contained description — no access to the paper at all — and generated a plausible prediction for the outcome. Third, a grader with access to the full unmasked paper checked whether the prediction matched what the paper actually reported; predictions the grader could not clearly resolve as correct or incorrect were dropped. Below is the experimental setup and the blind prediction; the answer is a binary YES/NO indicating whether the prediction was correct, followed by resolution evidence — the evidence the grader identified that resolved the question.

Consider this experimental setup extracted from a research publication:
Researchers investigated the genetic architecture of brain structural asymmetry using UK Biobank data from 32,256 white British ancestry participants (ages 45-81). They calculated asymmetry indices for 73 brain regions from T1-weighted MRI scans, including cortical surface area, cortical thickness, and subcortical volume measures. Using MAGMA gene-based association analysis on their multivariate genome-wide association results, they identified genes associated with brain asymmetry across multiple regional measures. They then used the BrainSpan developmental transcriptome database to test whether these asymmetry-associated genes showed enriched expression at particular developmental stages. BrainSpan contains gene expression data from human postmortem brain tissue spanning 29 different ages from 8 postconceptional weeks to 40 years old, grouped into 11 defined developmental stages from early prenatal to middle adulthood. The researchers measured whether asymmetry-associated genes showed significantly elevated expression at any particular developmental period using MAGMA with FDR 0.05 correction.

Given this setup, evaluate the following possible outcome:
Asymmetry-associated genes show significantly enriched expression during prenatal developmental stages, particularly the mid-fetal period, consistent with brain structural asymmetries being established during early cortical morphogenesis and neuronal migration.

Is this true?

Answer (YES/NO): NO